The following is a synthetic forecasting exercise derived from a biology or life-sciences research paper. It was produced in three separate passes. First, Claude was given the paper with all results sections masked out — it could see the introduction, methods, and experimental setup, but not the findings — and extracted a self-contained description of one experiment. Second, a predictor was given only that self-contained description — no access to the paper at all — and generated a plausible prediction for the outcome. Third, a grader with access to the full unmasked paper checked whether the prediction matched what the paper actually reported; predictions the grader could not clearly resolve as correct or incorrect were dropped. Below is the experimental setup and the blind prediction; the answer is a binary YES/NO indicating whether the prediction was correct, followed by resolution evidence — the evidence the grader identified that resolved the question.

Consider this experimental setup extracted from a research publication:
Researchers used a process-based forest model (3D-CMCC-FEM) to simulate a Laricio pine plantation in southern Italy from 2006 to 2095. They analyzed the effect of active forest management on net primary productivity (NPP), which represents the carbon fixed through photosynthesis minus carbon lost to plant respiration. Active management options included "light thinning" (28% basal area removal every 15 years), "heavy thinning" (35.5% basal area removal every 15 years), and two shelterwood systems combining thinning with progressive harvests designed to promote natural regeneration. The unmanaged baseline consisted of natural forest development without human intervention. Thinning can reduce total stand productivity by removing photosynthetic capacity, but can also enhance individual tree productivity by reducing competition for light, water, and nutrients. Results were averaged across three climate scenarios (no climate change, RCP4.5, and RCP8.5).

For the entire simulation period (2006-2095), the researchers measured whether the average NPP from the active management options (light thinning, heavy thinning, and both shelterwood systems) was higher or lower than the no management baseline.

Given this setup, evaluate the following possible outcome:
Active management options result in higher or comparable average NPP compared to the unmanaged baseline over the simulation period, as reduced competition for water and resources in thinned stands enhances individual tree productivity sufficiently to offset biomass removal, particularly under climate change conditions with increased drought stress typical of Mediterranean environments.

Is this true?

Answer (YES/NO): NO